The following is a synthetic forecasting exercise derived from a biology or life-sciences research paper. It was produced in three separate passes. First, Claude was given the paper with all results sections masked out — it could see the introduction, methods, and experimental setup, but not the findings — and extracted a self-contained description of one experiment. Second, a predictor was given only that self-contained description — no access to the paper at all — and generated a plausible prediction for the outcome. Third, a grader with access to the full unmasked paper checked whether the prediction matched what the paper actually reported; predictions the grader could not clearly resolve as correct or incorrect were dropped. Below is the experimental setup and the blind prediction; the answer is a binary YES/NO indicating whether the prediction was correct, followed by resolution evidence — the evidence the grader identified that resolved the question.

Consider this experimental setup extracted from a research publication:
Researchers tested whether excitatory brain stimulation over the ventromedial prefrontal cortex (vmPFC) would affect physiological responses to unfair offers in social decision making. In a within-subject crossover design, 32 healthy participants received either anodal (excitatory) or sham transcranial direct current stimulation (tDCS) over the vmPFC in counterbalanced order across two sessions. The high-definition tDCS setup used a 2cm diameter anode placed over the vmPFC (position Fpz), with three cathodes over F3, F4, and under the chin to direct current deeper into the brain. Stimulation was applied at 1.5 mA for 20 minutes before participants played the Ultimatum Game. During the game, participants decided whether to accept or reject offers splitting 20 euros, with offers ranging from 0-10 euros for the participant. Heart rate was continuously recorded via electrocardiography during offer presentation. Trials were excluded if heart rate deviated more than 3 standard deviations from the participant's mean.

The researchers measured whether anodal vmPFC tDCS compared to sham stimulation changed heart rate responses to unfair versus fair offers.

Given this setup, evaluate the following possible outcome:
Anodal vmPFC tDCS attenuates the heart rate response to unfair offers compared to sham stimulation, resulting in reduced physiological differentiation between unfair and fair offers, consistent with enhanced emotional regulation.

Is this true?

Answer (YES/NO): NO